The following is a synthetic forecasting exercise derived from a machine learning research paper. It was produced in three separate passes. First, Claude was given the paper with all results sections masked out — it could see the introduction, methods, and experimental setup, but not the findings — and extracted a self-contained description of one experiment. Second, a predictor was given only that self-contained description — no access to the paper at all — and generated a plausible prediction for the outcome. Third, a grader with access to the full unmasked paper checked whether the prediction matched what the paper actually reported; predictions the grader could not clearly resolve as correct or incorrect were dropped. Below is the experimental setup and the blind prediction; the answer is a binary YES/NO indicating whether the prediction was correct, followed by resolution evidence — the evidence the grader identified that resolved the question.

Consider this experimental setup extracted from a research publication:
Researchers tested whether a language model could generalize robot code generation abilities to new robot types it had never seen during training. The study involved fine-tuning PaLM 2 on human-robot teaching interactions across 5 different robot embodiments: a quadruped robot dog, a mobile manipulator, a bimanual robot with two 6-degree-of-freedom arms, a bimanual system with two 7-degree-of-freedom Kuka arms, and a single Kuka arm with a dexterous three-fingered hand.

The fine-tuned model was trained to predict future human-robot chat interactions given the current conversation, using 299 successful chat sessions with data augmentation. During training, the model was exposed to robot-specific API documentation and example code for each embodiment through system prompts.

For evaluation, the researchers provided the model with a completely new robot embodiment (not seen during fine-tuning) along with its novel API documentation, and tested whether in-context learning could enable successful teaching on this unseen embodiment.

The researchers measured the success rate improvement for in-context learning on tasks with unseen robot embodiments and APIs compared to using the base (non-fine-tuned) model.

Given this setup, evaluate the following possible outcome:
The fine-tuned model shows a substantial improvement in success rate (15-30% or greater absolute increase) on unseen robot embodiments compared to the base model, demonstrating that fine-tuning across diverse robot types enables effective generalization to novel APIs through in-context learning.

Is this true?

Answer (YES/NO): YES